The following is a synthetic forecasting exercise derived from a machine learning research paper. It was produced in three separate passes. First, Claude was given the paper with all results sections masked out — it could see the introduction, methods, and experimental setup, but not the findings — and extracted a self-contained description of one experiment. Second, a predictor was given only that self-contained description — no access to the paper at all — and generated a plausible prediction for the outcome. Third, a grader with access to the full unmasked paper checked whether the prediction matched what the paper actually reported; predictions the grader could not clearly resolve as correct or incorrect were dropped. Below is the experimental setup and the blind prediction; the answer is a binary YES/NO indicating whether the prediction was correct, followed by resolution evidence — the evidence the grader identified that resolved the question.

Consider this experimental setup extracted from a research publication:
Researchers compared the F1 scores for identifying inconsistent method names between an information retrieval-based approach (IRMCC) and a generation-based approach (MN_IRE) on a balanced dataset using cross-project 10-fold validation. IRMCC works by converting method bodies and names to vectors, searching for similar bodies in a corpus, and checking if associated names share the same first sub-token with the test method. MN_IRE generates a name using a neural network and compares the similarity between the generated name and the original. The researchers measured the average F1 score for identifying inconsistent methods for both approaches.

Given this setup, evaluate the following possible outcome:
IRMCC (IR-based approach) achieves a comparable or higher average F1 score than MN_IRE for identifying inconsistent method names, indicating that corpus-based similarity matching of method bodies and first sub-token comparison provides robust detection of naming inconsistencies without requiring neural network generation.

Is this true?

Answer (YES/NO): NO